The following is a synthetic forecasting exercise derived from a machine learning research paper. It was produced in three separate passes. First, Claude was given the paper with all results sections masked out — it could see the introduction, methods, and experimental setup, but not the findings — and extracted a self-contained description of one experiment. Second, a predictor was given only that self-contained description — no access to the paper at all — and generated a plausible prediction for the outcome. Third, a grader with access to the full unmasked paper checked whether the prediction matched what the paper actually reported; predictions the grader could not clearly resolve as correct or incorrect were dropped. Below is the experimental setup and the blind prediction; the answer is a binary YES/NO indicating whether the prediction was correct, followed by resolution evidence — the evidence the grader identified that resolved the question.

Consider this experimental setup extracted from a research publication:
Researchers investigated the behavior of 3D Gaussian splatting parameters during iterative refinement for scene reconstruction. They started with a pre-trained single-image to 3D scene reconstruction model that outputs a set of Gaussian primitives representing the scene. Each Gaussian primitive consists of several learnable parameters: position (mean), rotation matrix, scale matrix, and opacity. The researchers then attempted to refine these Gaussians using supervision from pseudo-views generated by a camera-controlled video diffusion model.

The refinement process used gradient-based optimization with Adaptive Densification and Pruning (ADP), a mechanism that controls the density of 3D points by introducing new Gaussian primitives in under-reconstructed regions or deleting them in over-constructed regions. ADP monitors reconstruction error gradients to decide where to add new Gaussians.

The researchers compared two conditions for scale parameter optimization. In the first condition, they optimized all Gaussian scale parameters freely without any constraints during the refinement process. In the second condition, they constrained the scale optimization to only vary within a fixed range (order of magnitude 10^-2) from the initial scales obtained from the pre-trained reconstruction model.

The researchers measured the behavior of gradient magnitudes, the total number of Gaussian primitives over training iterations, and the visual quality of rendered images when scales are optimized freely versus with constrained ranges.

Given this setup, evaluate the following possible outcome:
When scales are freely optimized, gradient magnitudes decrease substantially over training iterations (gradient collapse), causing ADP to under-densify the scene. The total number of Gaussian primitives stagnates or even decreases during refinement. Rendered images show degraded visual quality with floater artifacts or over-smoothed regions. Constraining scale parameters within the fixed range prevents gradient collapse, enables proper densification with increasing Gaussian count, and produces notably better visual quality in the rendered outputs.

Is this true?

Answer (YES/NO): NO